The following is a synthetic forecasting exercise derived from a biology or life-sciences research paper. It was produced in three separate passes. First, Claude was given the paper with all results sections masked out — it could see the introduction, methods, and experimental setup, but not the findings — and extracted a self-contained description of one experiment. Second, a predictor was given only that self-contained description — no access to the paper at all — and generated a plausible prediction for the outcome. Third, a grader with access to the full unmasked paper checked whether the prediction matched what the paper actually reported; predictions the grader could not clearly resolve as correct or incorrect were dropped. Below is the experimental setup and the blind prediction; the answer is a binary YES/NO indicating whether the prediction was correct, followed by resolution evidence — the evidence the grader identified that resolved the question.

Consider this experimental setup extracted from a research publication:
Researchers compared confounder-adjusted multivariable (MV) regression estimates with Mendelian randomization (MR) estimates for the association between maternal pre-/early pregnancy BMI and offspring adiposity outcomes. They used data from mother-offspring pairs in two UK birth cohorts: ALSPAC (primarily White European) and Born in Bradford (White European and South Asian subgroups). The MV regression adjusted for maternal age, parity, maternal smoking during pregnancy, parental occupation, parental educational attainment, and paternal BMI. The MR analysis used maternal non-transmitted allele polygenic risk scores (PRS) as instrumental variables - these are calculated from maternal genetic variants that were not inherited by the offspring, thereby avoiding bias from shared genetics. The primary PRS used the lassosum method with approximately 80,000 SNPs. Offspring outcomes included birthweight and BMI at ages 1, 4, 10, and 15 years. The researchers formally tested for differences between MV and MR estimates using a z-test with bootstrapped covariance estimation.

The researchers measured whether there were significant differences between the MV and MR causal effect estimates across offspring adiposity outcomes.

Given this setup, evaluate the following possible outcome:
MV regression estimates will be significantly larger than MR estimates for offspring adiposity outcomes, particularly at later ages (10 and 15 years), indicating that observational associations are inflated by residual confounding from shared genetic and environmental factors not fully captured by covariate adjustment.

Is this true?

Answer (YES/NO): YES